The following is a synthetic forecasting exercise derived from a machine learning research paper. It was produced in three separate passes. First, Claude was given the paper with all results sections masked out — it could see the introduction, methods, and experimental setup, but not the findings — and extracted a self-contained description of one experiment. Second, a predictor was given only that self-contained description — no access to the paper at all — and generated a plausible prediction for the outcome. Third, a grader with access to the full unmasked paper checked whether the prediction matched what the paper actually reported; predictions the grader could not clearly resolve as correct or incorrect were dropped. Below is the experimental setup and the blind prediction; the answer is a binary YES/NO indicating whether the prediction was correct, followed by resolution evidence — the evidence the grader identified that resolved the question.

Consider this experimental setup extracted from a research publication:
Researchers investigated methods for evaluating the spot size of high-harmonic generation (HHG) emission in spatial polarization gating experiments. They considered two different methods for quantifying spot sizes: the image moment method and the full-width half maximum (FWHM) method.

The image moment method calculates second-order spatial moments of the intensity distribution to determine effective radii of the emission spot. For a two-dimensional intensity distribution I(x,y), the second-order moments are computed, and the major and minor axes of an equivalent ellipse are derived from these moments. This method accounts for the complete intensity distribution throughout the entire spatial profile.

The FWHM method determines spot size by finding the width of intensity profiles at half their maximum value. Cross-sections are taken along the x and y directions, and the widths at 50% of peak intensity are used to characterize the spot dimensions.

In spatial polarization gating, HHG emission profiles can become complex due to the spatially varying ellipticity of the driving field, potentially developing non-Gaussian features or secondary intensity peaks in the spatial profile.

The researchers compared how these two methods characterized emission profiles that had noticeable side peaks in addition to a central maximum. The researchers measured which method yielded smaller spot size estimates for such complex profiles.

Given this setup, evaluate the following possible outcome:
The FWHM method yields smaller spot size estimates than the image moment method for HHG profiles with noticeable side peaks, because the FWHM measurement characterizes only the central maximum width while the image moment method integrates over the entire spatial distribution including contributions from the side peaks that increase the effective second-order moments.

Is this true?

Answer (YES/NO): YES